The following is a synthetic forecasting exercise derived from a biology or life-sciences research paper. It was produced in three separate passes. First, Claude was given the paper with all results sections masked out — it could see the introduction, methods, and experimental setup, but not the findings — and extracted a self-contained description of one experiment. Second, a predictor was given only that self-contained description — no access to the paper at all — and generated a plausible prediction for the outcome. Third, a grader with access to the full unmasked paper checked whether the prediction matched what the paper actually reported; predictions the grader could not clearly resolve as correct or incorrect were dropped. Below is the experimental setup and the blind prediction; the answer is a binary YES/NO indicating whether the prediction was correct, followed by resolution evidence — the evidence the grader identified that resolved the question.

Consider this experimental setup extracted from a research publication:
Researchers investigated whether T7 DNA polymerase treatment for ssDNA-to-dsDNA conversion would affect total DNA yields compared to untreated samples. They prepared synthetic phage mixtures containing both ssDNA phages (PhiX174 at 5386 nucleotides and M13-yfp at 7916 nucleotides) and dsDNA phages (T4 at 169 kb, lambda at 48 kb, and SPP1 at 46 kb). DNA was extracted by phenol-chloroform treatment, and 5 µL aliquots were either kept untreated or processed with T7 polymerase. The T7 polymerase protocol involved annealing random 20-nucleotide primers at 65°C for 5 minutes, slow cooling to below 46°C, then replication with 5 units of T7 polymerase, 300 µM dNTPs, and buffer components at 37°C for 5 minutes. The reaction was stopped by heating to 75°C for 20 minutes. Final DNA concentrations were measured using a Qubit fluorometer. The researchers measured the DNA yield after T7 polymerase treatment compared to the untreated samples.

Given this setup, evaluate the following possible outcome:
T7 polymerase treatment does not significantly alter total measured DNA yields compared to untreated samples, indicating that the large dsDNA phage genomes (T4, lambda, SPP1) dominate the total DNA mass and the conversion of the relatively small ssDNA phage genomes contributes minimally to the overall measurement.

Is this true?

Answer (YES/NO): YES